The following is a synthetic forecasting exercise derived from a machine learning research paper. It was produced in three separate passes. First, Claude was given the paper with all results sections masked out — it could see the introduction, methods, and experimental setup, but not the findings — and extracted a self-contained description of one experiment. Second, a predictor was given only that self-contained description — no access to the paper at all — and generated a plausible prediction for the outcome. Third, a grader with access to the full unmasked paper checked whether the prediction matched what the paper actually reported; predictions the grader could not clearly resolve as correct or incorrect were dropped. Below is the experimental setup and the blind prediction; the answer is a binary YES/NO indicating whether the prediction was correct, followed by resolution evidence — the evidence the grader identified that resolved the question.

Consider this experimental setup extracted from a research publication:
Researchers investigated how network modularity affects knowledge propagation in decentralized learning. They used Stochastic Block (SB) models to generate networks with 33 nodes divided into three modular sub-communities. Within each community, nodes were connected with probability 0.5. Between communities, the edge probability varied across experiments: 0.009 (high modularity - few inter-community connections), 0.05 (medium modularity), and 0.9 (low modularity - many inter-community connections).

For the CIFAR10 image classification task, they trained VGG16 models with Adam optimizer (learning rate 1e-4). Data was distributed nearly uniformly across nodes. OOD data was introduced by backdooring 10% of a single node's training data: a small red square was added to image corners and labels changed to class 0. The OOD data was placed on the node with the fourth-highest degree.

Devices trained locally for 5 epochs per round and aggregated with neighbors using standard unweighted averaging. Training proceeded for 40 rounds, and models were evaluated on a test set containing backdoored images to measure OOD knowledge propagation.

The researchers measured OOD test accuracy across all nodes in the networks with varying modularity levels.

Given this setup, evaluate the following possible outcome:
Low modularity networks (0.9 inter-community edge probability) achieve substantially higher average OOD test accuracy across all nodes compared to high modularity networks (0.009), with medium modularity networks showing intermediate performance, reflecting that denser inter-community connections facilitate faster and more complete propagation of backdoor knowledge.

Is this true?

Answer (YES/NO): YES